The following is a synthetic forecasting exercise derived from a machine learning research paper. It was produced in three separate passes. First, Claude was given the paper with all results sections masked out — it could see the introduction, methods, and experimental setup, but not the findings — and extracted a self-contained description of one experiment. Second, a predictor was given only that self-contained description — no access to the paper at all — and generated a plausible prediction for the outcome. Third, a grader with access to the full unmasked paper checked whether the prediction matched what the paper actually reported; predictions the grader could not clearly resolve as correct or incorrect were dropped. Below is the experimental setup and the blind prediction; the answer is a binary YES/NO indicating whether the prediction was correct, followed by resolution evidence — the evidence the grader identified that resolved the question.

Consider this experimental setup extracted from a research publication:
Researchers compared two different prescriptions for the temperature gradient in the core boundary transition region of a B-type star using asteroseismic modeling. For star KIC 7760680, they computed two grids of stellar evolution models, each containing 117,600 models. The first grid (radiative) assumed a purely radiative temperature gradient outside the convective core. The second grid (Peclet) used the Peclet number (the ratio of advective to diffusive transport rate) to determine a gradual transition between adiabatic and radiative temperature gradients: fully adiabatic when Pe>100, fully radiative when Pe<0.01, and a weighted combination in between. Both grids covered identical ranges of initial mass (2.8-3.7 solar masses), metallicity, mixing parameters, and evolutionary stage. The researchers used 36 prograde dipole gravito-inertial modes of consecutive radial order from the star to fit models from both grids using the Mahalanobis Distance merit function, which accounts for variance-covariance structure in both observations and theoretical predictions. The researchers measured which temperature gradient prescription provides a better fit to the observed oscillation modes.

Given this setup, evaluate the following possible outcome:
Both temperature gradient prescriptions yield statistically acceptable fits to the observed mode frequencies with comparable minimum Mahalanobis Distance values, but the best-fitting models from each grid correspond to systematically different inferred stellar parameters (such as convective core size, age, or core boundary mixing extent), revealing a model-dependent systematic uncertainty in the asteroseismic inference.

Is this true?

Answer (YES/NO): NO